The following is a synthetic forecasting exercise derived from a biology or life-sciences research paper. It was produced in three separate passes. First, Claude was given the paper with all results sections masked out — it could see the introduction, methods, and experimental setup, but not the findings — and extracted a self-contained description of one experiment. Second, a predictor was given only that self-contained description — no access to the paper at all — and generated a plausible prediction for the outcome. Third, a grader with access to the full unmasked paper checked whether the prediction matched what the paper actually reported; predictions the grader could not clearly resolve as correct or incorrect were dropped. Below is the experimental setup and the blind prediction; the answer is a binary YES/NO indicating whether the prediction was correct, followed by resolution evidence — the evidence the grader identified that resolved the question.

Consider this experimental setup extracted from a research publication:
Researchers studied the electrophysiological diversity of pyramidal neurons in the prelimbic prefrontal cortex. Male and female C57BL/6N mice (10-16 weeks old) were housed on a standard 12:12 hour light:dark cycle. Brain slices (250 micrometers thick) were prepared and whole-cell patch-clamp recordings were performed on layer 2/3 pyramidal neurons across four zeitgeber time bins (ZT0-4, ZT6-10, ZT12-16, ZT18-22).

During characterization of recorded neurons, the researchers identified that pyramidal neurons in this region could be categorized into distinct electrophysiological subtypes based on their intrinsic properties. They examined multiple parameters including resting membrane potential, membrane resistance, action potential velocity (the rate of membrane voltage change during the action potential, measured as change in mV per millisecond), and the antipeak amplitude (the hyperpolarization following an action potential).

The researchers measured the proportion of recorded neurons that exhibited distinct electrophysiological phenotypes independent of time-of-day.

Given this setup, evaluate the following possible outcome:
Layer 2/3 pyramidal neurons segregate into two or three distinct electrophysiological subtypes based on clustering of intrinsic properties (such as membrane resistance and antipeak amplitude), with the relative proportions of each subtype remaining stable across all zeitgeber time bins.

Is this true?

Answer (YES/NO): YES